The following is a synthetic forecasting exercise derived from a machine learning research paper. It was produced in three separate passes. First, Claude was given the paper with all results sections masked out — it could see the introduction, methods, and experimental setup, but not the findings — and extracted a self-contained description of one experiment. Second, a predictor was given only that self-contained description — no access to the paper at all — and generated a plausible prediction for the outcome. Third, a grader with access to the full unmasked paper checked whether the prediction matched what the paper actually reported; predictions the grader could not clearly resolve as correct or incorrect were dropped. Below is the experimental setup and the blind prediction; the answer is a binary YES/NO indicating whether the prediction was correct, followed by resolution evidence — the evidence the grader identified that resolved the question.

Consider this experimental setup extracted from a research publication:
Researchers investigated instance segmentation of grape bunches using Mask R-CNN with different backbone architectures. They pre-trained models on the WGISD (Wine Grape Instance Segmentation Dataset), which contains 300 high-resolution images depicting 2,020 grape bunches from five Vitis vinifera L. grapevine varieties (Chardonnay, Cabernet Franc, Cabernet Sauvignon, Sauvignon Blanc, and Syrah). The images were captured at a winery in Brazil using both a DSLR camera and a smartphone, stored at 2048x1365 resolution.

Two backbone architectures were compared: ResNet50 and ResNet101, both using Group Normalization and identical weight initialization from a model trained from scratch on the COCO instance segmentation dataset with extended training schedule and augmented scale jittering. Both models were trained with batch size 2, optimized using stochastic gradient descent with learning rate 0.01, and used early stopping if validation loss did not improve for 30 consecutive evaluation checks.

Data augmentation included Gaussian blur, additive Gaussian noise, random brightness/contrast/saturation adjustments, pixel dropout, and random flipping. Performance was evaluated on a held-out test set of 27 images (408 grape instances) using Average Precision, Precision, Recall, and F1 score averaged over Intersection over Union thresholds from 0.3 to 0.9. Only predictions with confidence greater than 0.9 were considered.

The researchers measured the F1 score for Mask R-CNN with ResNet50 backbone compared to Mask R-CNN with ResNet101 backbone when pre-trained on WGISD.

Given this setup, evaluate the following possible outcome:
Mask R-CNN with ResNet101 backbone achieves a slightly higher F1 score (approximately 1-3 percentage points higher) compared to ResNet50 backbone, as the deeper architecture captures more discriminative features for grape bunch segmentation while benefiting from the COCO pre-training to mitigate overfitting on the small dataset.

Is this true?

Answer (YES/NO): NO